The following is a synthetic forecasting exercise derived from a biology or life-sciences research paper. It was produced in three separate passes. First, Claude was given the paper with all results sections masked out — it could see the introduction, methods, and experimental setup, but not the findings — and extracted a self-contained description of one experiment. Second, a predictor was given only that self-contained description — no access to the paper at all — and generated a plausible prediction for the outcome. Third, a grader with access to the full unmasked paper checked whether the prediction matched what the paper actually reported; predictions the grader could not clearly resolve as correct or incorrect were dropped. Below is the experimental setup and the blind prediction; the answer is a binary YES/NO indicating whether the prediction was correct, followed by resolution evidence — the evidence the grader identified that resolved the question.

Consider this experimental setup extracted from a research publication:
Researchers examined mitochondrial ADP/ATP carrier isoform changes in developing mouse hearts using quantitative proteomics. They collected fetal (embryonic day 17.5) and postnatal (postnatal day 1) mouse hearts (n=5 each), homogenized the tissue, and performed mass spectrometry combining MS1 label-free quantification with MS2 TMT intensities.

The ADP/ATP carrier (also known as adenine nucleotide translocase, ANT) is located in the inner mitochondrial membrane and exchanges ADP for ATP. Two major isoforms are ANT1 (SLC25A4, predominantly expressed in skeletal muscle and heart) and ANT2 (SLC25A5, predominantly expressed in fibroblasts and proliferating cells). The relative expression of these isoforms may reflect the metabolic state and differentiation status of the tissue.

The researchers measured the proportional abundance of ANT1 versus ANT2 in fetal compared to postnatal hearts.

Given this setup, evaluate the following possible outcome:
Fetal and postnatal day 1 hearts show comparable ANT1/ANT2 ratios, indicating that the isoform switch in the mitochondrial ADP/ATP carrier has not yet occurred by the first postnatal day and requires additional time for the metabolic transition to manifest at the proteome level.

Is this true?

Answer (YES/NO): NO